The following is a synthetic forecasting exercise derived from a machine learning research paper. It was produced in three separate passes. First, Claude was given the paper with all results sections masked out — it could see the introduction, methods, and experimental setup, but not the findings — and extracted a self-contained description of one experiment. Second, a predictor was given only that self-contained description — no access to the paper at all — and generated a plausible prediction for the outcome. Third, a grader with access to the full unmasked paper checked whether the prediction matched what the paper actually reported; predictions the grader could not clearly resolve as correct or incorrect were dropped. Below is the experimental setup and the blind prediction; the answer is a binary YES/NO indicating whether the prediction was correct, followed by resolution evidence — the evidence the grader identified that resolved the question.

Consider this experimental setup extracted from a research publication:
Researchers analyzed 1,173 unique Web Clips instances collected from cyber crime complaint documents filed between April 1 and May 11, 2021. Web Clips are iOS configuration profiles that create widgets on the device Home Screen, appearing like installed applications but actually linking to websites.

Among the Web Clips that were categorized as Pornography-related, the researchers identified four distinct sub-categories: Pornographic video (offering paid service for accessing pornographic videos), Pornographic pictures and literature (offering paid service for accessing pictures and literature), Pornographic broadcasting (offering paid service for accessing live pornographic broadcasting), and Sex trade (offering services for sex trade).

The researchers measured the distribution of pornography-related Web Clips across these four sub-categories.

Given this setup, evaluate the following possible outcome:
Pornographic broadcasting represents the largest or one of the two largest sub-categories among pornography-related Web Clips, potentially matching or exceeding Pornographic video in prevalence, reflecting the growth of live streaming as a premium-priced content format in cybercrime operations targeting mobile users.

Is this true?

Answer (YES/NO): NO